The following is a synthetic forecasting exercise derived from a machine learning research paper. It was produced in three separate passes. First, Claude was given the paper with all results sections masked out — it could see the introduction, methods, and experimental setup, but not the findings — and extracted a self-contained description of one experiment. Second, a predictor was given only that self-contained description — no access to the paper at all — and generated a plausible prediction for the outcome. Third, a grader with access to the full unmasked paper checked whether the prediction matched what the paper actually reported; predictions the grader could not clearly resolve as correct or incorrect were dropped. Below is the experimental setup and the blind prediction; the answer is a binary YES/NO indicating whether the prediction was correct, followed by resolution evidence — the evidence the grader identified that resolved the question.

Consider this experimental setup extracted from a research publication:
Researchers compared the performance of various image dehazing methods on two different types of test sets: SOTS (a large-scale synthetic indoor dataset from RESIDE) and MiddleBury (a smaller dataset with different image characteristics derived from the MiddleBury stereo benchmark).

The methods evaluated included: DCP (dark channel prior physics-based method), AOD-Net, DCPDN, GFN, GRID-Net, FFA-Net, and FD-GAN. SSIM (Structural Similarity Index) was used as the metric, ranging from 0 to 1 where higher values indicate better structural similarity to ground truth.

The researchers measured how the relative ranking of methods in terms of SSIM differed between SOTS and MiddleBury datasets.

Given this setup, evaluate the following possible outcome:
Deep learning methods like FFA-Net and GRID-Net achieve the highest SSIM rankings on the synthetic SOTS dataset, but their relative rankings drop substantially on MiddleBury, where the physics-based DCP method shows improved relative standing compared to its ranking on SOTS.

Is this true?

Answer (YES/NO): YES